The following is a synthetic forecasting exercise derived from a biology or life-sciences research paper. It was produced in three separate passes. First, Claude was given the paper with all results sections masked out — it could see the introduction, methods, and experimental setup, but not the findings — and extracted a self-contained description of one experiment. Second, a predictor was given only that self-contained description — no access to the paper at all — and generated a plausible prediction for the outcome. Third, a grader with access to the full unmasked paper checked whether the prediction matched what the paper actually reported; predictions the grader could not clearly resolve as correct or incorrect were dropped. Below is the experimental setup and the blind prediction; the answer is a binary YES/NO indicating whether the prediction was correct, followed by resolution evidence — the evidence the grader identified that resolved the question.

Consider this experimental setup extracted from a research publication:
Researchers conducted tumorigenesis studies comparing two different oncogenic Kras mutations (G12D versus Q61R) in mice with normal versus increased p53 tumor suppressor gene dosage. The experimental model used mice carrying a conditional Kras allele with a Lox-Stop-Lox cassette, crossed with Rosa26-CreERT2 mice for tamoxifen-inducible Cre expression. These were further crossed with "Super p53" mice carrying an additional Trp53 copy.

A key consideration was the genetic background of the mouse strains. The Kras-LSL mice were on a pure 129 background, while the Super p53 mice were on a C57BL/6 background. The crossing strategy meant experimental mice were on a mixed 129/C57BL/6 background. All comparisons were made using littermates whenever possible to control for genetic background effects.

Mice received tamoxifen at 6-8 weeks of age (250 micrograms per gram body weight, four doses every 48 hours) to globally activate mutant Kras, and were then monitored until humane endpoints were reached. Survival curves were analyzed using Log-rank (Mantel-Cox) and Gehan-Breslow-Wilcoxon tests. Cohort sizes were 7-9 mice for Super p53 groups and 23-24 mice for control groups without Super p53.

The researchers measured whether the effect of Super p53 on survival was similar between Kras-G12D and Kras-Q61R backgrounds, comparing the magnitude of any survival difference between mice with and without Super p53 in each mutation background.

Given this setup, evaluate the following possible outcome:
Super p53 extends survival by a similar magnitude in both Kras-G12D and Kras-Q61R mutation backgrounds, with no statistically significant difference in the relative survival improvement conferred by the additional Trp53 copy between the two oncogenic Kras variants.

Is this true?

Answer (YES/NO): NO